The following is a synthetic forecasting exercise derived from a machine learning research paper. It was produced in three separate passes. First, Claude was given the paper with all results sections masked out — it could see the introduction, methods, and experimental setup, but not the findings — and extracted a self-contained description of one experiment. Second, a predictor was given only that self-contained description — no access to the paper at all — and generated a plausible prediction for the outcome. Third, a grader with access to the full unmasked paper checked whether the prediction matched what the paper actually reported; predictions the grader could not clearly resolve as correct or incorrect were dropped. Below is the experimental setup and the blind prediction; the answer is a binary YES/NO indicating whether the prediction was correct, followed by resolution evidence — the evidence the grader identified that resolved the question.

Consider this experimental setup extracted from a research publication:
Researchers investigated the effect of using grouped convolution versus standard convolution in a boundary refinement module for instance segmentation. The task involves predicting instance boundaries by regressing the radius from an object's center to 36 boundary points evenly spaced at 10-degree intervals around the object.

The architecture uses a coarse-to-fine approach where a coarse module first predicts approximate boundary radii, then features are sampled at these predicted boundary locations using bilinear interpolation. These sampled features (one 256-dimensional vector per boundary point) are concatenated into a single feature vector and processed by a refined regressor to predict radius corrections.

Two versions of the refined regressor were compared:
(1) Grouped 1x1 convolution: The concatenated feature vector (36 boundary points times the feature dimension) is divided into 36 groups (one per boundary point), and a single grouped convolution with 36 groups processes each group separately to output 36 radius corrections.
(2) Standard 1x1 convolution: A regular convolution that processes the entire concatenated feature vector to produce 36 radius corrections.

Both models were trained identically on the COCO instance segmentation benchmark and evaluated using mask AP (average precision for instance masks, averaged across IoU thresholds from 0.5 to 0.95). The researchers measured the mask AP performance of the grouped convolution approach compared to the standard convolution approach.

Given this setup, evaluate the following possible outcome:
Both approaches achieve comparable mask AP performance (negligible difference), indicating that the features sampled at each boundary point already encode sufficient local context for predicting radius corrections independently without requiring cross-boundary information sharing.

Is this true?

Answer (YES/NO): YES